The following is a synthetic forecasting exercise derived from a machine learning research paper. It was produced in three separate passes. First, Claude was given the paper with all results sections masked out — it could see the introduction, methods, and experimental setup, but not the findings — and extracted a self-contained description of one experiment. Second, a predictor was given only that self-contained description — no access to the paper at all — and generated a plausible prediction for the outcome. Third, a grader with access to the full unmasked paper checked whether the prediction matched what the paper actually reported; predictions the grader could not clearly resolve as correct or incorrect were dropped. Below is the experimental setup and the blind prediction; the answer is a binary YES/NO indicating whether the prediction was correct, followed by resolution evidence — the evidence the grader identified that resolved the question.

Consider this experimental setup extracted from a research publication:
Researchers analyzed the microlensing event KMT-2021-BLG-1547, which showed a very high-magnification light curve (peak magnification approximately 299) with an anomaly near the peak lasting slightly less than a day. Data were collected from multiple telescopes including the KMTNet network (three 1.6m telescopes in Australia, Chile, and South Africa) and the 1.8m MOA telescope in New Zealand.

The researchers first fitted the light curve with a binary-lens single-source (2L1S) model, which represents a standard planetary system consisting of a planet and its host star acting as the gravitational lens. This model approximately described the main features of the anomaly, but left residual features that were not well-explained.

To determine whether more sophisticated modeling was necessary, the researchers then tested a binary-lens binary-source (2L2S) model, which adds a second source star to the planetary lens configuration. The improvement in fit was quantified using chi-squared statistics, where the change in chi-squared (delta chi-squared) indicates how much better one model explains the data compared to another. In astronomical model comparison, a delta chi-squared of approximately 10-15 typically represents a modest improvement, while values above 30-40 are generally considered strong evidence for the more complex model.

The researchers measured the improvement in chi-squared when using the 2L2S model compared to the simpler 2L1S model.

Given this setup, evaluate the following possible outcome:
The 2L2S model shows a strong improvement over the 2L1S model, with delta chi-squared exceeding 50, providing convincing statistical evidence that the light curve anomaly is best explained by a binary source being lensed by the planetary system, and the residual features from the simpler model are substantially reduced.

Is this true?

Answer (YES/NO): YES